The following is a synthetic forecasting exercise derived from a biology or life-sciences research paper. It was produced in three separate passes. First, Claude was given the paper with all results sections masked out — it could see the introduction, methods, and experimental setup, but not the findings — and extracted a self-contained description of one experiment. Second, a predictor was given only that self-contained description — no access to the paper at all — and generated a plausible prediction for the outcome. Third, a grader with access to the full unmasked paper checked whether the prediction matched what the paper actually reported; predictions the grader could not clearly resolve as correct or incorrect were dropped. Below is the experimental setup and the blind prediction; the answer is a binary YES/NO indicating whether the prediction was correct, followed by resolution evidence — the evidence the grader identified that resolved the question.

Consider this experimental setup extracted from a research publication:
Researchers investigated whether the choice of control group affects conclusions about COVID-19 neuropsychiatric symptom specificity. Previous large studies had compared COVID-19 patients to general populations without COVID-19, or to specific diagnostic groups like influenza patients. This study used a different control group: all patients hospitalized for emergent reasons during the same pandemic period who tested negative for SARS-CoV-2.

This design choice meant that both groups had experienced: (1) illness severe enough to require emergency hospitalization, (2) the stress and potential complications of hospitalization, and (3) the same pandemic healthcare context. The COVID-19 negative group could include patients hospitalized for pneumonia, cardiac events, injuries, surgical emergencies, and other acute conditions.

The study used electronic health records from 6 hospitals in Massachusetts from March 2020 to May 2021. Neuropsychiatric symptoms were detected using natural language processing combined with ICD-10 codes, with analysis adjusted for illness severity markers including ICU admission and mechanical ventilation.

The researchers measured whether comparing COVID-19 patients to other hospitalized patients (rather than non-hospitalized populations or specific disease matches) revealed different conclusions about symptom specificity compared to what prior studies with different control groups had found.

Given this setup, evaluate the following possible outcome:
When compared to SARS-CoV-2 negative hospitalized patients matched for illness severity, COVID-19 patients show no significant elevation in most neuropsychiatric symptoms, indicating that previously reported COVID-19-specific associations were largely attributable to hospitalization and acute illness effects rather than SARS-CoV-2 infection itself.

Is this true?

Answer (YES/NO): YES